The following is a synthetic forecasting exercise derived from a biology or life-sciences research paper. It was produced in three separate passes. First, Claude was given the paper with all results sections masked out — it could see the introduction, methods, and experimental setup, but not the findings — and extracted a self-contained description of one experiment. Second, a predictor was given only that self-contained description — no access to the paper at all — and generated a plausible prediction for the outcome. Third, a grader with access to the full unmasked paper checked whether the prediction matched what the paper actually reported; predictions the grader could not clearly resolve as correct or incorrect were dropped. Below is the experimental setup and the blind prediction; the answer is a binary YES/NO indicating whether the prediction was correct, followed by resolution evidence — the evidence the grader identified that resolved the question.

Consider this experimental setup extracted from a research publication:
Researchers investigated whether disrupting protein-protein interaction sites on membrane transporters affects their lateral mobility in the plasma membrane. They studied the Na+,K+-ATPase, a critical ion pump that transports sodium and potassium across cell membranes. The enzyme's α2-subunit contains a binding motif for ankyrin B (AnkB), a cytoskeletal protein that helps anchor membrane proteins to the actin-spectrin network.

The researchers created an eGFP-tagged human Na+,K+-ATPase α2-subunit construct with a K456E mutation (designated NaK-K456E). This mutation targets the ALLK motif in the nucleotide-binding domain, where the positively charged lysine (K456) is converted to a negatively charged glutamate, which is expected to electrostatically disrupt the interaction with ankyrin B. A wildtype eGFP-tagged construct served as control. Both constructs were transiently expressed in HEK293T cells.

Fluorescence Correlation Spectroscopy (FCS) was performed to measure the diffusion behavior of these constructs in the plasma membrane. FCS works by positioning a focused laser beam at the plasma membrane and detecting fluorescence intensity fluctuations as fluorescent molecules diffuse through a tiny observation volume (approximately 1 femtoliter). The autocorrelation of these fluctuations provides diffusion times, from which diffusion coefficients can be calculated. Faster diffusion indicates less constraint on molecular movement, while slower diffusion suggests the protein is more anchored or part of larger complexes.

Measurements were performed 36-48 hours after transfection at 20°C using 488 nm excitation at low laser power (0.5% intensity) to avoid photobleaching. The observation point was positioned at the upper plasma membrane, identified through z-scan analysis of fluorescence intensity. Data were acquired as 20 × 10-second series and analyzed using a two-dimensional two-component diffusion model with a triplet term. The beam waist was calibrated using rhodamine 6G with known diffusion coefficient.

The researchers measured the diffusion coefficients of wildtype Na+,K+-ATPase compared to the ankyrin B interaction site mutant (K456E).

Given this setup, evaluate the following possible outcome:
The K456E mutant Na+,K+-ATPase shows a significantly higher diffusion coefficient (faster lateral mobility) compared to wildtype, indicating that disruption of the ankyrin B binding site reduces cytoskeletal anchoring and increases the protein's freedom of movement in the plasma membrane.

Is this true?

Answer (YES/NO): YES